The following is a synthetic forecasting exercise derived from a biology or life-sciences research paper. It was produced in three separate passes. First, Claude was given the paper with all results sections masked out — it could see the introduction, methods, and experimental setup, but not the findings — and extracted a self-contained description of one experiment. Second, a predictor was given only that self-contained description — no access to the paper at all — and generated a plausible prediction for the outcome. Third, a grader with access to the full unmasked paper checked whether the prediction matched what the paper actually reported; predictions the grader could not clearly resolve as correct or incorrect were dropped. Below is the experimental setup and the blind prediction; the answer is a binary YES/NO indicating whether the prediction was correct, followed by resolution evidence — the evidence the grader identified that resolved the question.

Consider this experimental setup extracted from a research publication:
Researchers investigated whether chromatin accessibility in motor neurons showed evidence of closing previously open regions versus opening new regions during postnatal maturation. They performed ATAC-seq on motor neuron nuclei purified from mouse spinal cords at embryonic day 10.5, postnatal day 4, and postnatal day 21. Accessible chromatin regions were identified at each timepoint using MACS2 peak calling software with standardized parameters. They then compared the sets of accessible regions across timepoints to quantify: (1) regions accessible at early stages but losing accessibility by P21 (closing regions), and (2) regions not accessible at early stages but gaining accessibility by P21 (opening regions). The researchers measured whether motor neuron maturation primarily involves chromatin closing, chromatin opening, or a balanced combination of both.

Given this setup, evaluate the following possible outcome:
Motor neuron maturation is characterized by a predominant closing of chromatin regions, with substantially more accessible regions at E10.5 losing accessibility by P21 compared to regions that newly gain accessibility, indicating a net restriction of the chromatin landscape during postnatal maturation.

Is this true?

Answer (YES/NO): NO